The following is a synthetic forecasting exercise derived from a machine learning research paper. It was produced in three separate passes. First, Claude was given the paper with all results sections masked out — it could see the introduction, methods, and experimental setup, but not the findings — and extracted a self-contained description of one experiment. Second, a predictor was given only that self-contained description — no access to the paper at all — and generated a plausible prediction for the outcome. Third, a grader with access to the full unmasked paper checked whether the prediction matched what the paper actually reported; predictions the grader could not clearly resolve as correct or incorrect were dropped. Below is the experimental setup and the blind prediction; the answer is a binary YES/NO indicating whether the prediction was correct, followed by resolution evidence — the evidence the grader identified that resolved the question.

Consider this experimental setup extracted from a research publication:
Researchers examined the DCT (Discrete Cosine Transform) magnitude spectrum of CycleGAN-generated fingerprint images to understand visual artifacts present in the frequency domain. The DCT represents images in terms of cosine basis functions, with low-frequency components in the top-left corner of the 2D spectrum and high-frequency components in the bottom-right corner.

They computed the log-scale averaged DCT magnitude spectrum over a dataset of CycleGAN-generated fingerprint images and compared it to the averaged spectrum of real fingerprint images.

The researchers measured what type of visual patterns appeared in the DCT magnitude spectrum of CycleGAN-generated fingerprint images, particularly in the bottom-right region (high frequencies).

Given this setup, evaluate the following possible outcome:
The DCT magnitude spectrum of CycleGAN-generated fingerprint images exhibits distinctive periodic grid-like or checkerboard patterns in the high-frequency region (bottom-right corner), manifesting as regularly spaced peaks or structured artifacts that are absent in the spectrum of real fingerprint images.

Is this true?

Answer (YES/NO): YES